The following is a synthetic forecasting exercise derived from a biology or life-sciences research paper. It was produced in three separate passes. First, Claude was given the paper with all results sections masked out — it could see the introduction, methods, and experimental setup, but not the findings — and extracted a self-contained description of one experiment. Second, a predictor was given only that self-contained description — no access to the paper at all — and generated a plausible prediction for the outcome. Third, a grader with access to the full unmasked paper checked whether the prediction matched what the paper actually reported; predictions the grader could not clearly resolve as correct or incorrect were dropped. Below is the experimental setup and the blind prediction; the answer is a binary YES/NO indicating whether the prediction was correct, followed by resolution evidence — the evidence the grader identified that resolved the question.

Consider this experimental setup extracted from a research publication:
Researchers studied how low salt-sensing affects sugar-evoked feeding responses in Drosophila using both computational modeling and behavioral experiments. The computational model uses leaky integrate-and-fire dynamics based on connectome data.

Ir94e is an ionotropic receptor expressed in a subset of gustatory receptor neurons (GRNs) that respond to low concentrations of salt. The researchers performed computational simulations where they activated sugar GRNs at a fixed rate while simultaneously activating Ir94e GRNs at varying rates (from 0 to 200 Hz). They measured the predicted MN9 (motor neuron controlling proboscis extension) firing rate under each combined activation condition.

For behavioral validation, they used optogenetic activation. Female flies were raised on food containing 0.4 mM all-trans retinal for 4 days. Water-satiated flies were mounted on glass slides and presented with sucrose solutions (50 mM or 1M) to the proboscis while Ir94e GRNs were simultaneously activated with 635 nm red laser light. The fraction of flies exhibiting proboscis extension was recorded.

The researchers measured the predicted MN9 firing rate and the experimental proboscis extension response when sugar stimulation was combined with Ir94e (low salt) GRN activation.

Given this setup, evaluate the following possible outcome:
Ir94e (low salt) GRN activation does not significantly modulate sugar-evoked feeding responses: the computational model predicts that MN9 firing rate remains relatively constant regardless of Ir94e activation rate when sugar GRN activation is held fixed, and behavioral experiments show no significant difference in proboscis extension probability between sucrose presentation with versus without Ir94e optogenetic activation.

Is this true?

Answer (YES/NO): NO